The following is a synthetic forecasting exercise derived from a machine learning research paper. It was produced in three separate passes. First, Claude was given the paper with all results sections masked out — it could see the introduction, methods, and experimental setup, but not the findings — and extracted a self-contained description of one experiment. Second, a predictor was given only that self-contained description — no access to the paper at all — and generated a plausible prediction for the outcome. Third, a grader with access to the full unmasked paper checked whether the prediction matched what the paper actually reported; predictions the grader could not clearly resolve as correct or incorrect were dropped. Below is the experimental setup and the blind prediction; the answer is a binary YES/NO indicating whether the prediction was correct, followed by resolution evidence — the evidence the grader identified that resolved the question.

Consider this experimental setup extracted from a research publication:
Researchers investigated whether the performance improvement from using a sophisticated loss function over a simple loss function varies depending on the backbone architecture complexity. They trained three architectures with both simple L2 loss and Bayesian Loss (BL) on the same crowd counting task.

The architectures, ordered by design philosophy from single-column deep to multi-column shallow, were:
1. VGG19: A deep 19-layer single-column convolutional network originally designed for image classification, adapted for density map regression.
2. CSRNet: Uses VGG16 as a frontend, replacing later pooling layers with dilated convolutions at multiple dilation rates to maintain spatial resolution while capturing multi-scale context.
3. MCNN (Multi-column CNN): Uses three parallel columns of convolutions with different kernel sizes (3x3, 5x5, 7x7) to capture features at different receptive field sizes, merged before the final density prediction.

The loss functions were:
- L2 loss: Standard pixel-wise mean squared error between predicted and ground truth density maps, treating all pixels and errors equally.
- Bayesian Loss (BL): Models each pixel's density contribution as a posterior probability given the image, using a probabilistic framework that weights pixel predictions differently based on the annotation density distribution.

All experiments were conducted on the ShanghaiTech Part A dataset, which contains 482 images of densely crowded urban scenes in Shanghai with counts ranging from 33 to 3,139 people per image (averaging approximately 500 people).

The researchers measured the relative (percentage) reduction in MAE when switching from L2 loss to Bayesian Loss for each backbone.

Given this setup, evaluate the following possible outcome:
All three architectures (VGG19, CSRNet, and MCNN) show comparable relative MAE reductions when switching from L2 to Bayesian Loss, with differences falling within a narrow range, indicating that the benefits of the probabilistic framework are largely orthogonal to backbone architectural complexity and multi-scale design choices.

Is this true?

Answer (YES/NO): NO